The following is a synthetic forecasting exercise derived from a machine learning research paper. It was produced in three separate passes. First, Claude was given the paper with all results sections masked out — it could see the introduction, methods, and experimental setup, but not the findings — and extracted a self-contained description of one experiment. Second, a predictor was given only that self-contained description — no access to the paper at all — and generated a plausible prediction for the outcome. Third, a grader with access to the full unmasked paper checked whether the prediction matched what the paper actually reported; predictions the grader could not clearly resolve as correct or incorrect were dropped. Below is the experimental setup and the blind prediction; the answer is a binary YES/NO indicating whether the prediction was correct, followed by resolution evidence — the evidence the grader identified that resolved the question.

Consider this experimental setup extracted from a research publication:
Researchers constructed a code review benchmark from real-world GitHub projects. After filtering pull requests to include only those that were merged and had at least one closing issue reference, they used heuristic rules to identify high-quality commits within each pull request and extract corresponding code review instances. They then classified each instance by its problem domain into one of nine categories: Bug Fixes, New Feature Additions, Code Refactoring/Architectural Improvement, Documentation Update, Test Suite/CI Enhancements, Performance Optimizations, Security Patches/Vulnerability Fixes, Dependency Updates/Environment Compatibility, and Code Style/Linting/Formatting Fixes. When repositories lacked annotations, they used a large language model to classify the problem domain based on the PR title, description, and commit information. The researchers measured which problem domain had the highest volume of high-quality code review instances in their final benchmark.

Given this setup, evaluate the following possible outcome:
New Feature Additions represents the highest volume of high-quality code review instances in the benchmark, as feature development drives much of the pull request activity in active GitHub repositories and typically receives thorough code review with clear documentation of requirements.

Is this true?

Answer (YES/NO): NO